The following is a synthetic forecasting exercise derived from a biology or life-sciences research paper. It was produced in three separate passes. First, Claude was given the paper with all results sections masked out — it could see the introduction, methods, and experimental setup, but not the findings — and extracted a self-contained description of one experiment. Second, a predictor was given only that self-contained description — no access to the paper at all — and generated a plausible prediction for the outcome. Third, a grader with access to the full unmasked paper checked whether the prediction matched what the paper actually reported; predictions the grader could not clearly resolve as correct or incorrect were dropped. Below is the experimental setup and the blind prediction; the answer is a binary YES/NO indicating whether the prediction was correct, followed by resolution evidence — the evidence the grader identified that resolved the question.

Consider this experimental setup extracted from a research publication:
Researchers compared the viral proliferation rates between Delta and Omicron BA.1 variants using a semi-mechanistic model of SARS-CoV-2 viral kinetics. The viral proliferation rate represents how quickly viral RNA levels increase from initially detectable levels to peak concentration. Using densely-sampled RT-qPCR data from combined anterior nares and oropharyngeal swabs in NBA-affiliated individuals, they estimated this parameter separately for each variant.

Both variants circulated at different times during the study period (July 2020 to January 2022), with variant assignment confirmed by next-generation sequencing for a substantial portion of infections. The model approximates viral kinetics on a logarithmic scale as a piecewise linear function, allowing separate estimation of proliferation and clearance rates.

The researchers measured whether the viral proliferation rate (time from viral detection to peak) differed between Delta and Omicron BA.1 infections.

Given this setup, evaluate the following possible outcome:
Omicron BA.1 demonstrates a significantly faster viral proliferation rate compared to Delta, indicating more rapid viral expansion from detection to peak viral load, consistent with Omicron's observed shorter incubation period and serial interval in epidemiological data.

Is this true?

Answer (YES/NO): NO